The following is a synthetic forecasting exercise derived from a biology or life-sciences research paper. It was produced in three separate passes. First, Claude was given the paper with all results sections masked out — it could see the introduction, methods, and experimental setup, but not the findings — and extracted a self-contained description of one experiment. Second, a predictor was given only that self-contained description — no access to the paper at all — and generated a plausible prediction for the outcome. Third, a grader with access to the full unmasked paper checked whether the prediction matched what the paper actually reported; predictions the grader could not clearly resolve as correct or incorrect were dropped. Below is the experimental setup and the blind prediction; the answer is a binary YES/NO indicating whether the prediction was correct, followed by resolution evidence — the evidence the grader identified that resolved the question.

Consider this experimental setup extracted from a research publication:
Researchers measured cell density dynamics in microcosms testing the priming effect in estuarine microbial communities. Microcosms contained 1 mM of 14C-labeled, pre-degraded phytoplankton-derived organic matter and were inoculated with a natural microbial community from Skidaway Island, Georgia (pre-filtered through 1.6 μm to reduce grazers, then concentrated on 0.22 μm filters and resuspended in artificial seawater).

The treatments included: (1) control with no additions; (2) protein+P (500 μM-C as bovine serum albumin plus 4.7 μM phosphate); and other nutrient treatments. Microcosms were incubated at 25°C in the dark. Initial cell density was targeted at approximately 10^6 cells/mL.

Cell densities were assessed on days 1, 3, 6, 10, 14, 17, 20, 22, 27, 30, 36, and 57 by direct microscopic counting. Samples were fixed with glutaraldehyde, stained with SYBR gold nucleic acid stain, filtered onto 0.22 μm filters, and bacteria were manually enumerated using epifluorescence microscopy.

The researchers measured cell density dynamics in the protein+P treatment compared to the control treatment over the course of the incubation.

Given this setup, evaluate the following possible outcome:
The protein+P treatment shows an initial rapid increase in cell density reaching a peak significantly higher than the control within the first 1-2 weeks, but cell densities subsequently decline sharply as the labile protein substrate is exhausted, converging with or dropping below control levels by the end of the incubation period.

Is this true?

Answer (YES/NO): NO